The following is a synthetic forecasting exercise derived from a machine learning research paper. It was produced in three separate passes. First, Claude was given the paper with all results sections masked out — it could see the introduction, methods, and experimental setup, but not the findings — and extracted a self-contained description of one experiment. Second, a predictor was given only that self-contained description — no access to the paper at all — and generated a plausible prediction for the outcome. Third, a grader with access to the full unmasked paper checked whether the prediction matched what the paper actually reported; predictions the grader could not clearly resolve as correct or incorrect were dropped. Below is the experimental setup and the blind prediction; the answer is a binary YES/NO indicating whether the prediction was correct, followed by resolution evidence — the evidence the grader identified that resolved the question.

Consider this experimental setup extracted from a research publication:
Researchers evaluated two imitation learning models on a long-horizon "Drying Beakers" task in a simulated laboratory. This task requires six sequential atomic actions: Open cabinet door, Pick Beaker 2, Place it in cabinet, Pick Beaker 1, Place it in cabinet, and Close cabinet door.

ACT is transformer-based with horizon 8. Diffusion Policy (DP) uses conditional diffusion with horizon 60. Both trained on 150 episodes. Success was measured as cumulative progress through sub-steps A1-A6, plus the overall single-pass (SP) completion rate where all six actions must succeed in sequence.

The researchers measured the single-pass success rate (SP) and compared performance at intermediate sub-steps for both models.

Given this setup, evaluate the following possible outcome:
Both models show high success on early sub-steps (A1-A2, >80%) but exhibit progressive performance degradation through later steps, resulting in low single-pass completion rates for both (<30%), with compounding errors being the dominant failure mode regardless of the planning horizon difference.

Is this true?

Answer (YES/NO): NO